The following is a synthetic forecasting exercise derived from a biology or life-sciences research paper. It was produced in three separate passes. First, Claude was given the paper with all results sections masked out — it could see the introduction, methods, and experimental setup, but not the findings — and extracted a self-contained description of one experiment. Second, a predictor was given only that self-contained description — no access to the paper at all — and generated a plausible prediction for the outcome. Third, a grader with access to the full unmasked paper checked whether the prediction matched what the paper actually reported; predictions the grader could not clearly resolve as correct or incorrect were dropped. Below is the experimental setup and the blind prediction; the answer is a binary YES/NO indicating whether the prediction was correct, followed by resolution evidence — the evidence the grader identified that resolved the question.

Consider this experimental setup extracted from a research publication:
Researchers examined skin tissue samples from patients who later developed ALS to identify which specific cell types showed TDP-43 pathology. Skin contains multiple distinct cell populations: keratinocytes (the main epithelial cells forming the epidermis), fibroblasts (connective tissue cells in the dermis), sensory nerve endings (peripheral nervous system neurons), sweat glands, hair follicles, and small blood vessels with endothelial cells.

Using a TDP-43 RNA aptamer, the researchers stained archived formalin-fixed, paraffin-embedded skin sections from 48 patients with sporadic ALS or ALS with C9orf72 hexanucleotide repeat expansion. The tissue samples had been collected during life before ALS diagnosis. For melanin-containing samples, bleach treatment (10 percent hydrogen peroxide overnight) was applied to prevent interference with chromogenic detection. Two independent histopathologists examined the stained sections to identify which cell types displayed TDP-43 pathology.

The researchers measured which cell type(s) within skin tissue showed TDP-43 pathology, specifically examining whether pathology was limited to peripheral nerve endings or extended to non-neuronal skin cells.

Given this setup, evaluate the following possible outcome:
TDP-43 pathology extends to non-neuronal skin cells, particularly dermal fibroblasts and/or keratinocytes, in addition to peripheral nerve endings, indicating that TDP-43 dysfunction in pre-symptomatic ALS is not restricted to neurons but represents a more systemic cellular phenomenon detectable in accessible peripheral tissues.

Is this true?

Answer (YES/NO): NO